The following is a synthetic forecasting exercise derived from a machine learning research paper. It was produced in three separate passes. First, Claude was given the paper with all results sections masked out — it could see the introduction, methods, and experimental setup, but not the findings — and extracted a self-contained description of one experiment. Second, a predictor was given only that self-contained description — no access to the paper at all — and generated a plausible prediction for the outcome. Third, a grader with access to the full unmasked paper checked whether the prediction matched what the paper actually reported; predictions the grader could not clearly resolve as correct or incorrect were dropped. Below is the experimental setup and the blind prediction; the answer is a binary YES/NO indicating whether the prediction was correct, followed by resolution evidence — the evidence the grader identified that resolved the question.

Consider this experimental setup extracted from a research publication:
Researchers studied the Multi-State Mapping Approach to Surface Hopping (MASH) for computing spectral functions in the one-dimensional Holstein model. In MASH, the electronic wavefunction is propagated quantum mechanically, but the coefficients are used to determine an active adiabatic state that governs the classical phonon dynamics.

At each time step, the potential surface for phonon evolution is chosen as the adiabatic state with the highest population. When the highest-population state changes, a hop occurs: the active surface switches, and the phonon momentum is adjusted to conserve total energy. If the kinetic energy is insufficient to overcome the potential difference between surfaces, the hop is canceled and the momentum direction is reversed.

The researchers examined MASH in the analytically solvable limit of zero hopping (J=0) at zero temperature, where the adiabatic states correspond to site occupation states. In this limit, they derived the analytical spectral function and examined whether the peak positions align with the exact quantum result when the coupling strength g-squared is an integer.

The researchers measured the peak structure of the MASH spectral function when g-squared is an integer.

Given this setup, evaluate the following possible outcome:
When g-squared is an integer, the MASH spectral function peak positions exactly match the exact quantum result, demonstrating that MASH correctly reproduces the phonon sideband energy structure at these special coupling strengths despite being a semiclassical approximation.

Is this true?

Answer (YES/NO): NO